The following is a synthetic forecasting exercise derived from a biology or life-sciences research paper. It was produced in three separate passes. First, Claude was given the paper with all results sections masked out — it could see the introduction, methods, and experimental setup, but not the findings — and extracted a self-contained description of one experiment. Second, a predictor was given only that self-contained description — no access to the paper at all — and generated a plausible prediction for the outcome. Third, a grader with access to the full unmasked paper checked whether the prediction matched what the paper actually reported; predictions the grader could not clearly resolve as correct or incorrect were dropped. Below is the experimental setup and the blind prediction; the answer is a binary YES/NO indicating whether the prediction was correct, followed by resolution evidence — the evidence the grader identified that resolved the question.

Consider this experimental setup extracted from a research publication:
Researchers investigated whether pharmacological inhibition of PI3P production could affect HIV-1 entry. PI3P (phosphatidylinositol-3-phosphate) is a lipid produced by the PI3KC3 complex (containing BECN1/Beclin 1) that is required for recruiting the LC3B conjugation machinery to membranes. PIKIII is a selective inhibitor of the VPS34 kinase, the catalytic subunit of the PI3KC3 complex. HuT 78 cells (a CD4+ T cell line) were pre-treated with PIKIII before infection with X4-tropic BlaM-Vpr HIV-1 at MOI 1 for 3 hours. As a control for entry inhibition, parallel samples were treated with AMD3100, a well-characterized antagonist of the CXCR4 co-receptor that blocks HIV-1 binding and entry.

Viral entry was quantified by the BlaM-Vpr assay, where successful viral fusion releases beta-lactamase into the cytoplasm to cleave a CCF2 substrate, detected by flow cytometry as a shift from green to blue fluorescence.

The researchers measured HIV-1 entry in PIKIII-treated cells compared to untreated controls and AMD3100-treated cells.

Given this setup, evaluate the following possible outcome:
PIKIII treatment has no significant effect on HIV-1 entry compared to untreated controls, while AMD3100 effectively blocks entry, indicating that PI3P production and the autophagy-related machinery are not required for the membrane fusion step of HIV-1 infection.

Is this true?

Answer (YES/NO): NO